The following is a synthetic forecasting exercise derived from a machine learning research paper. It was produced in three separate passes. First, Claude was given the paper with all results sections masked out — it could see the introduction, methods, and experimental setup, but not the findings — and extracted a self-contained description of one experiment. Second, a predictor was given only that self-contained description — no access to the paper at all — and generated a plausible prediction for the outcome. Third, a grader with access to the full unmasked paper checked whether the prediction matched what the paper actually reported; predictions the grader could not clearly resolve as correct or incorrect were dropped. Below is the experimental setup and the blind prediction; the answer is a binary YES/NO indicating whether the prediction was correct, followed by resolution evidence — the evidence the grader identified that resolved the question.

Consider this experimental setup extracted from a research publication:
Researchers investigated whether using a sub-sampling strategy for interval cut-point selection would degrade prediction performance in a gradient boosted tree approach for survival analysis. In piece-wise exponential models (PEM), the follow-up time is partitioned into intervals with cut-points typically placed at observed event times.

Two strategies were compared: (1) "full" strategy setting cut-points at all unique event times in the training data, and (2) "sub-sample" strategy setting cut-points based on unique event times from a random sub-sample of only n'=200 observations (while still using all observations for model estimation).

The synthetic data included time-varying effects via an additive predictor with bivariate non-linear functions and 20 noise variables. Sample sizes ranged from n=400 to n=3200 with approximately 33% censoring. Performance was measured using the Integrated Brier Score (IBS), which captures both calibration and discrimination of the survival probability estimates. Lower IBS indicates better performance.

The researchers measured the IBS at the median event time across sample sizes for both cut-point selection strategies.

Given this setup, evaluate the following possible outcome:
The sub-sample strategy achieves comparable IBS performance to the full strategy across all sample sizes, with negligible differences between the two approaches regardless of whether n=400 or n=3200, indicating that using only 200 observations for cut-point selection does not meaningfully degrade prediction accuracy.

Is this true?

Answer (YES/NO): YES